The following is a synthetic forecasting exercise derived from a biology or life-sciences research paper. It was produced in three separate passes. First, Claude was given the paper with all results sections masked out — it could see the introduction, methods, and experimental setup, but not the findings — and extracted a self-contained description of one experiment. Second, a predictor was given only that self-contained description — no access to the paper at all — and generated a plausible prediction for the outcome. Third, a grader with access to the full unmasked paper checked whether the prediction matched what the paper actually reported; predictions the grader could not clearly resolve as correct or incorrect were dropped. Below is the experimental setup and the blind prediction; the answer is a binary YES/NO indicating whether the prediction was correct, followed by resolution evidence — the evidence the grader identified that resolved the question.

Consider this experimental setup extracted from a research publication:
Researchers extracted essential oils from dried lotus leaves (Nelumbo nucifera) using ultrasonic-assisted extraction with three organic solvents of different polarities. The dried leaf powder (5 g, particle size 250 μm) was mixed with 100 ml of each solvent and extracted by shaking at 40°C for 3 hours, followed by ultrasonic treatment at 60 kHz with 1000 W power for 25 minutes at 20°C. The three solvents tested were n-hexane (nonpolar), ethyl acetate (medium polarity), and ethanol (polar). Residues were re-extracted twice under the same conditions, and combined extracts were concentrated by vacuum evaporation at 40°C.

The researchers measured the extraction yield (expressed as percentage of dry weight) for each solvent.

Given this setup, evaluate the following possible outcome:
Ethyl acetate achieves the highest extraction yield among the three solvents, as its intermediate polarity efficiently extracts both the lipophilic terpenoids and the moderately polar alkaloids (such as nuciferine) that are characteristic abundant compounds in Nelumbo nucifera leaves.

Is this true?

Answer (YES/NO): NO